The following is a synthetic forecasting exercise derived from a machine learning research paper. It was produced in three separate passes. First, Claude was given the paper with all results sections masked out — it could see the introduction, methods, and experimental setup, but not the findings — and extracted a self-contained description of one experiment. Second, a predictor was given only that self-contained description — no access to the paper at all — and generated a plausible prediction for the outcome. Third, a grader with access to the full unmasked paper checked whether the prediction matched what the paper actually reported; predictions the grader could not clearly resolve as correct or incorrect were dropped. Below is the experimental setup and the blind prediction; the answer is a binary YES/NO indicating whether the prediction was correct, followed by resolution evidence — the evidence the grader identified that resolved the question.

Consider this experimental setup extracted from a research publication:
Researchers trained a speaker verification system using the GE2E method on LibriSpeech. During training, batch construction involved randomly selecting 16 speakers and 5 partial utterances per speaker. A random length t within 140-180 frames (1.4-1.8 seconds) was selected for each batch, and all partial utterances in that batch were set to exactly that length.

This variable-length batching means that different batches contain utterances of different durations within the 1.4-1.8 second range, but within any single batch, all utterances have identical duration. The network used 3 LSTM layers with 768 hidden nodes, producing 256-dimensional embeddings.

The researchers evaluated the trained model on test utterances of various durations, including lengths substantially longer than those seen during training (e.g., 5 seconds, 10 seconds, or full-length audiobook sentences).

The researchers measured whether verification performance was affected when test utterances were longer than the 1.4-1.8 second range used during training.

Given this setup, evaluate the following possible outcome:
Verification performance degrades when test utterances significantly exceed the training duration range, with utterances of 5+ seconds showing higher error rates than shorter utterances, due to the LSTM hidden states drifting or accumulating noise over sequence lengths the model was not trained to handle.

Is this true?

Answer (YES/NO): NO